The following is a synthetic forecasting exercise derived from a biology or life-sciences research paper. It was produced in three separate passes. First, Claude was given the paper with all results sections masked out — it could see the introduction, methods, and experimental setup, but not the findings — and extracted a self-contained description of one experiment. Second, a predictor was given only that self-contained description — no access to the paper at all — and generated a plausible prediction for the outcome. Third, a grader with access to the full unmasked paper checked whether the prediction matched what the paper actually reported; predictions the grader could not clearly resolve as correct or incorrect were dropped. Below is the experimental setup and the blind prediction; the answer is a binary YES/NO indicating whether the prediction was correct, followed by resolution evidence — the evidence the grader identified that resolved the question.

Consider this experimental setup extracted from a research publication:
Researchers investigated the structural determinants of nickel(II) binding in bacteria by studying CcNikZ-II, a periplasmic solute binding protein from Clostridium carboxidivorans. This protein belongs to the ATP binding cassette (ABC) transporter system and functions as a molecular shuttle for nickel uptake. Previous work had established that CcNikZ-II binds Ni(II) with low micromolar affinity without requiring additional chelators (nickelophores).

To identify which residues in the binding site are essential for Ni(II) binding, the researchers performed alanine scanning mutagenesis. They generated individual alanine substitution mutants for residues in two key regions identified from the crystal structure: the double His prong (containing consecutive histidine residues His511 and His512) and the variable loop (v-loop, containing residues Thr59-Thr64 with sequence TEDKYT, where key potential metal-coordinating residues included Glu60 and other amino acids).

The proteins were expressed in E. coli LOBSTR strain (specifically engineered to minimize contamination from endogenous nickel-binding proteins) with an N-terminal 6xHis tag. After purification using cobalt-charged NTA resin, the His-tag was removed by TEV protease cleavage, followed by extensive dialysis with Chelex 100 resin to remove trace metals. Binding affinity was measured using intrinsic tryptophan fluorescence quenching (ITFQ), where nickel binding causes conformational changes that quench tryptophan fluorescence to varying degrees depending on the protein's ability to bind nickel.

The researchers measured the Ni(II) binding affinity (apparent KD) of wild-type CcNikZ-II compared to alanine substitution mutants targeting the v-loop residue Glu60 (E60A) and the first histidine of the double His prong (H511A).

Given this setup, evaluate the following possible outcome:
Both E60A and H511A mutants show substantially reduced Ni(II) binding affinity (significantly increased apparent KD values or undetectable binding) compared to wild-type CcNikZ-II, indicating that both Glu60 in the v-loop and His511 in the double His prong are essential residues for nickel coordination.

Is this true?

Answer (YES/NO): YES